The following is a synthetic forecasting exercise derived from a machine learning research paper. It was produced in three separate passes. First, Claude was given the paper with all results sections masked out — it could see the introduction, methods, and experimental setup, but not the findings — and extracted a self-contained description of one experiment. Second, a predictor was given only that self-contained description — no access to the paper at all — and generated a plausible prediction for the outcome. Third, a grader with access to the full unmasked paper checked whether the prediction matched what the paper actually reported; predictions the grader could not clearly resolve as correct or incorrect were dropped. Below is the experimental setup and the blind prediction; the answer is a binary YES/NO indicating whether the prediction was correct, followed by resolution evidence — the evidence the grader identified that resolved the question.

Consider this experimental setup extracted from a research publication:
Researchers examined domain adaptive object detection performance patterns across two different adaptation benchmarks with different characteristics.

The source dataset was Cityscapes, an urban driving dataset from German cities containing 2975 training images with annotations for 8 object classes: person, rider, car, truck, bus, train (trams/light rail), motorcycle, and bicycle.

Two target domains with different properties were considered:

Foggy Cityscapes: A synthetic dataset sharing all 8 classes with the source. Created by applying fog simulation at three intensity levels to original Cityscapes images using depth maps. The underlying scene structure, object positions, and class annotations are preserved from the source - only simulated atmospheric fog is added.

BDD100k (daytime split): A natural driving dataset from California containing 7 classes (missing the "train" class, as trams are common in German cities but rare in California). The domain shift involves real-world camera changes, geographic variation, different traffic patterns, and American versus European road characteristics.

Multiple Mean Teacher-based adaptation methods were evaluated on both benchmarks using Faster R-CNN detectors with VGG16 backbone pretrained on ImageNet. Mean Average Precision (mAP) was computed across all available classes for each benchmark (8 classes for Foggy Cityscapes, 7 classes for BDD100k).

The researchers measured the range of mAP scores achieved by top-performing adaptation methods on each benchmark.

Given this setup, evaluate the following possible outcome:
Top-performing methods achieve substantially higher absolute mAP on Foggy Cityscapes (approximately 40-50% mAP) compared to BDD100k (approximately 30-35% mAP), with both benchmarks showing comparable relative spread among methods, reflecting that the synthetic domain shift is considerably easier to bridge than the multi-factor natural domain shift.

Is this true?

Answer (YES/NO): NO